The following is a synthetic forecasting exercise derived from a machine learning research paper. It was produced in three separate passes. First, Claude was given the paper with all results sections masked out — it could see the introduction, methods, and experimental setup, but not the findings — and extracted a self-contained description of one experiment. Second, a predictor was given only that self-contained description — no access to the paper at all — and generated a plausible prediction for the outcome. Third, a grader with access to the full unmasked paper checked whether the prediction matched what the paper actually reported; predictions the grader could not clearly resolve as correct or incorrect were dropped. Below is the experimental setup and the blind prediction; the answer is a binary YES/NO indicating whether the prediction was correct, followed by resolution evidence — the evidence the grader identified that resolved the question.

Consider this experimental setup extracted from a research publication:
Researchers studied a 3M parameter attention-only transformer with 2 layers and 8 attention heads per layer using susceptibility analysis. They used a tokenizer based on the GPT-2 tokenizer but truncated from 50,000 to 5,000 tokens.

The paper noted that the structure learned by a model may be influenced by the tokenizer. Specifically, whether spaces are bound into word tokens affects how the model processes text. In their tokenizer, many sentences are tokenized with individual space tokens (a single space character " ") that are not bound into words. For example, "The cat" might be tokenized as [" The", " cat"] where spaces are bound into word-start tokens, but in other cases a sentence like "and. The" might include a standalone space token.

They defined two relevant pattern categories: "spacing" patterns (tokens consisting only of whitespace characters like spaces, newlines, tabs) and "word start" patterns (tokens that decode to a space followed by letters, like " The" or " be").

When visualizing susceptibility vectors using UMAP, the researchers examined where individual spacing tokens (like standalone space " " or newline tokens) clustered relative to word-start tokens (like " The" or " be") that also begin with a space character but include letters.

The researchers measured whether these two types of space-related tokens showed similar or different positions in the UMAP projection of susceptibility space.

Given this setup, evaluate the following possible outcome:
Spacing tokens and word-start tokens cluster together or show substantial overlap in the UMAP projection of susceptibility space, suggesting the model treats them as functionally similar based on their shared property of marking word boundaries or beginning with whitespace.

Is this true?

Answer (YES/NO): NO